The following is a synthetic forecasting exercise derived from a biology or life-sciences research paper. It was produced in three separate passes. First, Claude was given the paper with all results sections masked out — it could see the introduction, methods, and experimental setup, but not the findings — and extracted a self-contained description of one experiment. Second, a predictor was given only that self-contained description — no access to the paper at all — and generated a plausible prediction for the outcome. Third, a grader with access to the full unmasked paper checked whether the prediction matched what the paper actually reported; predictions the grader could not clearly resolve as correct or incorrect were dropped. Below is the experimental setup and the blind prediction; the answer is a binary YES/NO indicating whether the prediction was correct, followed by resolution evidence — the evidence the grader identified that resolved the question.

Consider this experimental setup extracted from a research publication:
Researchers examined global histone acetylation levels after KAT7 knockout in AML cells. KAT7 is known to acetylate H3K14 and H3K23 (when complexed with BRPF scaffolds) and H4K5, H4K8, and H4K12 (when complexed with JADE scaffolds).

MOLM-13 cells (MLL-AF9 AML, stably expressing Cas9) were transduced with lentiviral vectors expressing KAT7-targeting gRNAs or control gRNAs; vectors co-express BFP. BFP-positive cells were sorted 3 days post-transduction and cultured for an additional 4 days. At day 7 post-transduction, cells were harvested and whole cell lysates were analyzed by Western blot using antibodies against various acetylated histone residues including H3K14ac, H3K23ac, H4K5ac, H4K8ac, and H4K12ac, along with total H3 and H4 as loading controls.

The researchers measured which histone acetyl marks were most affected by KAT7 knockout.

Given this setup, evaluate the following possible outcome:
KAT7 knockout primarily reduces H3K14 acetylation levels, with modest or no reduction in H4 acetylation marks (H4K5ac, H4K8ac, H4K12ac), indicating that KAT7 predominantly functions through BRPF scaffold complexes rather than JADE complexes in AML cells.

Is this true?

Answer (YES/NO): NO